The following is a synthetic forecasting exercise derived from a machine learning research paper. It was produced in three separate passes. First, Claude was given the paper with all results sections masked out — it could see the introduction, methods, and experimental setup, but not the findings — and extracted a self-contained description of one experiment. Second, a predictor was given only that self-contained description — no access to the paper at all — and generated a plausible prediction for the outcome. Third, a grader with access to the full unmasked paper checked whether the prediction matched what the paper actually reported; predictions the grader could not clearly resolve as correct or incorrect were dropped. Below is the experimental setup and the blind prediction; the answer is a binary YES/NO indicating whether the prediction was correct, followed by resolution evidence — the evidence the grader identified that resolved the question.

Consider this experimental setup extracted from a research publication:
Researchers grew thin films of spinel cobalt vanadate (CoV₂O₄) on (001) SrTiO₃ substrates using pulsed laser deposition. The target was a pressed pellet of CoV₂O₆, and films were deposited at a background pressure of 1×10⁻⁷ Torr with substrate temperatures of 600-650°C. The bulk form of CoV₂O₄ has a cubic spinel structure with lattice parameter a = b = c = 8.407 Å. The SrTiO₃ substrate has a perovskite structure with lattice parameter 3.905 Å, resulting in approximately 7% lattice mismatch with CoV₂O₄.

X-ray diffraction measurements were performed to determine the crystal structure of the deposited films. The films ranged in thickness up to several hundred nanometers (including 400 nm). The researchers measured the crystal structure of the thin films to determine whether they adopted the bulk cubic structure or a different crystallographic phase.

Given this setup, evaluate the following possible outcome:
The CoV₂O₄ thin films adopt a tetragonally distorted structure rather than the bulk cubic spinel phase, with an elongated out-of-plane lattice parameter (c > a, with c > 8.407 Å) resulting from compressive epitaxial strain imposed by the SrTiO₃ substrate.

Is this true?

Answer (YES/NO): NO